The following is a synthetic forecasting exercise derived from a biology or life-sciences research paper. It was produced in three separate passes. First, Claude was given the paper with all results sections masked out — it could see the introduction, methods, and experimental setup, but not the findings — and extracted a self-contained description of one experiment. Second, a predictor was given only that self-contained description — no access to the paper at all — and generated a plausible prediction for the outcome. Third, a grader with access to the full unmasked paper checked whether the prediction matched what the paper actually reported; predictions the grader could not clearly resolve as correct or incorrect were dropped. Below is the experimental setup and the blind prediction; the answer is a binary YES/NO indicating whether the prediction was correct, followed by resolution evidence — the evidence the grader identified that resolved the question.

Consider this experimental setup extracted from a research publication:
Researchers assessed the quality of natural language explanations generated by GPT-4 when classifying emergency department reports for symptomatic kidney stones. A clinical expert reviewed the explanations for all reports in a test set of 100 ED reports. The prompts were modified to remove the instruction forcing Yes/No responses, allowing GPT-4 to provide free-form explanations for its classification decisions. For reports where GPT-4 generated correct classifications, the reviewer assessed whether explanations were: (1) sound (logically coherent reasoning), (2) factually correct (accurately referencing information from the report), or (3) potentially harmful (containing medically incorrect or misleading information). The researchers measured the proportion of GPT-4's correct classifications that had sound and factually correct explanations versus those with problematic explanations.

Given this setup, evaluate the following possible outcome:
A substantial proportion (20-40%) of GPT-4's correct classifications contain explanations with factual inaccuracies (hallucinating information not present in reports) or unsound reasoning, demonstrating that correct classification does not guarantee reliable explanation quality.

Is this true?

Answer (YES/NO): NO